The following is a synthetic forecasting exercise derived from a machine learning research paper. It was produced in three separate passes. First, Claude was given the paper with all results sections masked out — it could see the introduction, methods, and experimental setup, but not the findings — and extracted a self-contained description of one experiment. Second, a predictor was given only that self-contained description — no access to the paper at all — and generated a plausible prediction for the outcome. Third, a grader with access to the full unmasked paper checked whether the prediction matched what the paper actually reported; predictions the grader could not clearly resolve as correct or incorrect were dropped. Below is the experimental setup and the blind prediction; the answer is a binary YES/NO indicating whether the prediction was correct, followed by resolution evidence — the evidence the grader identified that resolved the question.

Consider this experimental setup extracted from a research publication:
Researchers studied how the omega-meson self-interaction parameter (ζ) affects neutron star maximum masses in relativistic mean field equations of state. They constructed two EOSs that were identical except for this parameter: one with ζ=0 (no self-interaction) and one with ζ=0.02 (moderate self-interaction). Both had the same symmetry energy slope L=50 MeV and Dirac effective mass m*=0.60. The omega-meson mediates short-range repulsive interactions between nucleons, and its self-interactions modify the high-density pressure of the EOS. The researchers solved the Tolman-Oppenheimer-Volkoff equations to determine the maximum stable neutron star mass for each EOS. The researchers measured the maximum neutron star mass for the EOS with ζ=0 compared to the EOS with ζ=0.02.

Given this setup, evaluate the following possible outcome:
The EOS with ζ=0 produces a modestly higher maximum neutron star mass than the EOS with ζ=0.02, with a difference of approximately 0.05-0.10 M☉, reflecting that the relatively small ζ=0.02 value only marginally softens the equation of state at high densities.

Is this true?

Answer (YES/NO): NO